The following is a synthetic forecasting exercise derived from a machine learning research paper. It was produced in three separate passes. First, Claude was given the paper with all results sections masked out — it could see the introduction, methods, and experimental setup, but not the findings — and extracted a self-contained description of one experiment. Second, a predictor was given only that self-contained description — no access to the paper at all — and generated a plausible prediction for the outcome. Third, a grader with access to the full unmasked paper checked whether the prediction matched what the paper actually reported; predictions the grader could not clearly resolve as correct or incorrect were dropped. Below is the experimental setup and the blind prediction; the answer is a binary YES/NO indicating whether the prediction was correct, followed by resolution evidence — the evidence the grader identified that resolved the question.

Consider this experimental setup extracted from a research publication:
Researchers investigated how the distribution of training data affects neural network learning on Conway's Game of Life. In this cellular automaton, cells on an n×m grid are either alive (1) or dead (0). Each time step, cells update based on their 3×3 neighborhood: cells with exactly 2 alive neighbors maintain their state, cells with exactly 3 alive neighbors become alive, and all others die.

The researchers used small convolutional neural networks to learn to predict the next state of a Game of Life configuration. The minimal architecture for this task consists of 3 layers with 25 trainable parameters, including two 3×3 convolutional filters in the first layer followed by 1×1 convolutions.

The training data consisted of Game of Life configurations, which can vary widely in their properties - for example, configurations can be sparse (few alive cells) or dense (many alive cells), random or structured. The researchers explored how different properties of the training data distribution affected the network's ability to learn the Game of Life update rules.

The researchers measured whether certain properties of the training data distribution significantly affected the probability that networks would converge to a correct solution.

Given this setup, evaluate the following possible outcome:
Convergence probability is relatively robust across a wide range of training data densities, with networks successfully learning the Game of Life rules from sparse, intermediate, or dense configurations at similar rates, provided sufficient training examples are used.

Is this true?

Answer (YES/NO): NO